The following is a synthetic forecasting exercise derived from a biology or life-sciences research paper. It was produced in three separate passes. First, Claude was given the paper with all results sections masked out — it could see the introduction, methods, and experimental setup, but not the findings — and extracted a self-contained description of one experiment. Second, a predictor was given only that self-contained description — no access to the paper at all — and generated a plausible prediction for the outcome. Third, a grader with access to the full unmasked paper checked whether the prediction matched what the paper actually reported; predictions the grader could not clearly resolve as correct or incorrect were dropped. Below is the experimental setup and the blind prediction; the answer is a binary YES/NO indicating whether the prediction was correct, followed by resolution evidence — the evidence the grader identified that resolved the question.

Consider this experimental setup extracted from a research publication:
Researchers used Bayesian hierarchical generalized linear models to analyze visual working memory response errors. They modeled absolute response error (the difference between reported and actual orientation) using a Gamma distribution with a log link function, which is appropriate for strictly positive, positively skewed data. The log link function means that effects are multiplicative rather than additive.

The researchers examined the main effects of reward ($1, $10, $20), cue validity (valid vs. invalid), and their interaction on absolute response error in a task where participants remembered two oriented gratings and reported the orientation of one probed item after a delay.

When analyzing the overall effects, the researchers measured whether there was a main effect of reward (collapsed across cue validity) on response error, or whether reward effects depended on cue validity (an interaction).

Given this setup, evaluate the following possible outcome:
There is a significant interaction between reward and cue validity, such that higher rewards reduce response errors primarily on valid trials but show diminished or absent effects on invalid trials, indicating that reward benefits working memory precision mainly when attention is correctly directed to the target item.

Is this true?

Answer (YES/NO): NO